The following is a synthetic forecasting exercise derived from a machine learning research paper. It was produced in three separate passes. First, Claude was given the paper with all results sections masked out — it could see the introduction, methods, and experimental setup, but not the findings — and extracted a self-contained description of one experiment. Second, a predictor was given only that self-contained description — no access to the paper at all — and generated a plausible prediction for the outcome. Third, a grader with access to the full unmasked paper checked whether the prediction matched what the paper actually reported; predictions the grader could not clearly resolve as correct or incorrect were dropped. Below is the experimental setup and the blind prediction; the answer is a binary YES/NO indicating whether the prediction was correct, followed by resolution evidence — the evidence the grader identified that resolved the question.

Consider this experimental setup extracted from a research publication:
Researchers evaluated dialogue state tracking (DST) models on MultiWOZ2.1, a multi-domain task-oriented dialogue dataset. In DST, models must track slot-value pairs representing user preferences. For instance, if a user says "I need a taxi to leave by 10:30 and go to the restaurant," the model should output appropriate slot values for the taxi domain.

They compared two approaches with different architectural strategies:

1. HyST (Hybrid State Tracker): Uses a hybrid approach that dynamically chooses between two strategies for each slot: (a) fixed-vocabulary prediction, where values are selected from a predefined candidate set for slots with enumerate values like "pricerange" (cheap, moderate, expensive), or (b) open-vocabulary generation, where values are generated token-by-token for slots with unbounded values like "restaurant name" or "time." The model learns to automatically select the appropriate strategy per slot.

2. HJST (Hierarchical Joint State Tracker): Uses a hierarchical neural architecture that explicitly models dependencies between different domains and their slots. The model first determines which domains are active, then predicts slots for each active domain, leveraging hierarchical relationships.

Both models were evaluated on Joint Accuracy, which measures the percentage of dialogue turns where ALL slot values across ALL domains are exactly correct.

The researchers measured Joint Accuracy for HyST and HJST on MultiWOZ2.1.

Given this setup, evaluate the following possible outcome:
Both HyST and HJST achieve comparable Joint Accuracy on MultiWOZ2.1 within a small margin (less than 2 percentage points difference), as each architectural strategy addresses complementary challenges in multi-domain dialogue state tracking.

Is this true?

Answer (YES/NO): NO